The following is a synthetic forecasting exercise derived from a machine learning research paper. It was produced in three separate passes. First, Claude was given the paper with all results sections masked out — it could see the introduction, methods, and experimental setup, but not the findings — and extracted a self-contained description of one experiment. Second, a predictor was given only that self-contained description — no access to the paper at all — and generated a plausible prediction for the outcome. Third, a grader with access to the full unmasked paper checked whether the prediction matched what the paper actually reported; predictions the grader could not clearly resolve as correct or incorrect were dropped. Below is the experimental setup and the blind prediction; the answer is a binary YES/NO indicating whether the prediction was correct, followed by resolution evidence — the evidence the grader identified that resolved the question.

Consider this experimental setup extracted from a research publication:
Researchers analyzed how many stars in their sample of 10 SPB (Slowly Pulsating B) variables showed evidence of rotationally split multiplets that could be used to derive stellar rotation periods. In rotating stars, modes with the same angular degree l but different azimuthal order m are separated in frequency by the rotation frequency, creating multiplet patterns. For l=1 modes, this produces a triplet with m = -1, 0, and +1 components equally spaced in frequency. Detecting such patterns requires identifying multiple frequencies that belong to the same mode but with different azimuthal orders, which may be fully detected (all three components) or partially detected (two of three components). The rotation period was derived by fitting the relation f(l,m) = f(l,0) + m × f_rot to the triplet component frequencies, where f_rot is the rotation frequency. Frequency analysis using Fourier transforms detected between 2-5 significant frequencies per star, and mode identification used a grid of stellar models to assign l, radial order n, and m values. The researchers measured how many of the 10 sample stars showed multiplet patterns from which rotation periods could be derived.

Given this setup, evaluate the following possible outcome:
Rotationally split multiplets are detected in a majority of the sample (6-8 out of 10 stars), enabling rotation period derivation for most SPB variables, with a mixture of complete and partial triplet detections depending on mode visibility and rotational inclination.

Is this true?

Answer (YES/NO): NO